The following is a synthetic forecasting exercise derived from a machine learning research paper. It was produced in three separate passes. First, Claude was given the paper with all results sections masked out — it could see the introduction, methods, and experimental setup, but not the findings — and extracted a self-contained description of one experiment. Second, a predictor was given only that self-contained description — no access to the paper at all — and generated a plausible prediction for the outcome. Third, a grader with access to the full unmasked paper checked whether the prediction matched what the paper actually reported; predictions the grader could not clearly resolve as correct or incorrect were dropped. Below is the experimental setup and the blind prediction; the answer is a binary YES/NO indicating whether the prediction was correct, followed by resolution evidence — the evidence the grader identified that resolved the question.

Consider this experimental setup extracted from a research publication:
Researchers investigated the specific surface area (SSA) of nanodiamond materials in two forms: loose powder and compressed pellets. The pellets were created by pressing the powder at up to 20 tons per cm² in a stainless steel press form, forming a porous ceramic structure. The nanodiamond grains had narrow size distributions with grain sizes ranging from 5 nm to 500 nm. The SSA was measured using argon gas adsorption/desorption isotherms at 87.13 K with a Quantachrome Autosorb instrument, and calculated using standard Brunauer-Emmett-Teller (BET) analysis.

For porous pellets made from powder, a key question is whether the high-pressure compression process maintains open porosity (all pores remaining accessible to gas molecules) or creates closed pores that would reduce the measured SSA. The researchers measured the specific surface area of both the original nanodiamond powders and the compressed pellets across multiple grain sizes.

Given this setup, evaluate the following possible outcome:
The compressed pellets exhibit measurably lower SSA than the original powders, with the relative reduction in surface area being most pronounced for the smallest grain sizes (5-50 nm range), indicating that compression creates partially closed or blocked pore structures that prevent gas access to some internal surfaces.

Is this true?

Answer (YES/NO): NO